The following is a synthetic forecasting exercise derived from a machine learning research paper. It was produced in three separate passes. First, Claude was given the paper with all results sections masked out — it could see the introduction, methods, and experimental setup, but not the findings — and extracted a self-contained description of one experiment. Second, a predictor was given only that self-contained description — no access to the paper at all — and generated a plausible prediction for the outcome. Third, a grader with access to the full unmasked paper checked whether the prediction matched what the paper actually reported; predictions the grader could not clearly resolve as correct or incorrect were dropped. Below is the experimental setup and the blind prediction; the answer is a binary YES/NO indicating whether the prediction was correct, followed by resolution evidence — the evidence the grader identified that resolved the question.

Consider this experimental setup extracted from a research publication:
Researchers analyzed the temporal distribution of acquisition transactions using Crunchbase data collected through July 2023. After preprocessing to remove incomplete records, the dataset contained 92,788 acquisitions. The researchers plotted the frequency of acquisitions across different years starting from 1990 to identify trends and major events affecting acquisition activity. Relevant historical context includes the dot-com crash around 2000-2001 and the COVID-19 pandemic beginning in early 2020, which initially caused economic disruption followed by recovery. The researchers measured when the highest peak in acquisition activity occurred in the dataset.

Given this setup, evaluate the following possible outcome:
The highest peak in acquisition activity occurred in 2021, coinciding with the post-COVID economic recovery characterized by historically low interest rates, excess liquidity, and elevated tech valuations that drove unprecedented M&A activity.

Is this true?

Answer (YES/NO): YES